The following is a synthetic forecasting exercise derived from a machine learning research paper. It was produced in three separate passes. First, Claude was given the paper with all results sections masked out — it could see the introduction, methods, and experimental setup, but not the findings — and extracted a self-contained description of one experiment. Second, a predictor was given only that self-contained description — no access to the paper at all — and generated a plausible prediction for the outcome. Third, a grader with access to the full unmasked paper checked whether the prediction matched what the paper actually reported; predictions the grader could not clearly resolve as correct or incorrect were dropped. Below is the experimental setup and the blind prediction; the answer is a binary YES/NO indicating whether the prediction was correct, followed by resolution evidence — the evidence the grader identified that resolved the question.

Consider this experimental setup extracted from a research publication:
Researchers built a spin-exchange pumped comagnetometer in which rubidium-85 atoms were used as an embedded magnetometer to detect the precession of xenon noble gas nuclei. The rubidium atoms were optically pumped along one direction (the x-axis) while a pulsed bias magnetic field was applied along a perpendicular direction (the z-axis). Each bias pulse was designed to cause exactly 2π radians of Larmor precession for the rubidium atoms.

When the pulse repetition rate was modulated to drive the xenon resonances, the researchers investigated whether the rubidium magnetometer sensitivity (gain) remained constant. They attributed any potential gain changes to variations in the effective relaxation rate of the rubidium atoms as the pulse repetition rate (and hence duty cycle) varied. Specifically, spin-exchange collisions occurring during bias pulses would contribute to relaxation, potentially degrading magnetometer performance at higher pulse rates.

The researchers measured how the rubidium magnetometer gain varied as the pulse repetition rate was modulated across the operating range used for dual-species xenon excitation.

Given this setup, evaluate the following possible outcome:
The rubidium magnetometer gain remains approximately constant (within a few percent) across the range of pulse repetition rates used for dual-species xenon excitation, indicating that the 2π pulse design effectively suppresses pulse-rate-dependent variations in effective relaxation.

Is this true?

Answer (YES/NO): NO